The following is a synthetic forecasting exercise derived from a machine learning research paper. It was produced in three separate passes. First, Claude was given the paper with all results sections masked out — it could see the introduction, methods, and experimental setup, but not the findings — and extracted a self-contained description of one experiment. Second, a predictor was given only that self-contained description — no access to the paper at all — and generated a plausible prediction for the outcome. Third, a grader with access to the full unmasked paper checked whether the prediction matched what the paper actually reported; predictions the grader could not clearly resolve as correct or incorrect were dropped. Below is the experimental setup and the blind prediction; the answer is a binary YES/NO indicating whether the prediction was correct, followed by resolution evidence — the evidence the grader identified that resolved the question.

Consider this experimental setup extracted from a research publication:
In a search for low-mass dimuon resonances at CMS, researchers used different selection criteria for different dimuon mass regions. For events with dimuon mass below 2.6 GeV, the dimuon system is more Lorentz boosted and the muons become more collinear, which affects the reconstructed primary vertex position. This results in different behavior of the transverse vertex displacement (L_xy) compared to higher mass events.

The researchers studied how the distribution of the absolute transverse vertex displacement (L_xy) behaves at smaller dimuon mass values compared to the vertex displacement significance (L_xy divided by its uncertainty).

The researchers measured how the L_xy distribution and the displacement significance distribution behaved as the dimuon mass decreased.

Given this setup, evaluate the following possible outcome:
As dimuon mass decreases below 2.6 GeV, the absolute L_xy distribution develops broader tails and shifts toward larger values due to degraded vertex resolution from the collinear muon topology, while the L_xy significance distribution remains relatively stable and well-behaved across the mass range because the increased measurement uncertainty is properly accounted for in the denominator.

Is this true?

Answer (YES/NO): YES